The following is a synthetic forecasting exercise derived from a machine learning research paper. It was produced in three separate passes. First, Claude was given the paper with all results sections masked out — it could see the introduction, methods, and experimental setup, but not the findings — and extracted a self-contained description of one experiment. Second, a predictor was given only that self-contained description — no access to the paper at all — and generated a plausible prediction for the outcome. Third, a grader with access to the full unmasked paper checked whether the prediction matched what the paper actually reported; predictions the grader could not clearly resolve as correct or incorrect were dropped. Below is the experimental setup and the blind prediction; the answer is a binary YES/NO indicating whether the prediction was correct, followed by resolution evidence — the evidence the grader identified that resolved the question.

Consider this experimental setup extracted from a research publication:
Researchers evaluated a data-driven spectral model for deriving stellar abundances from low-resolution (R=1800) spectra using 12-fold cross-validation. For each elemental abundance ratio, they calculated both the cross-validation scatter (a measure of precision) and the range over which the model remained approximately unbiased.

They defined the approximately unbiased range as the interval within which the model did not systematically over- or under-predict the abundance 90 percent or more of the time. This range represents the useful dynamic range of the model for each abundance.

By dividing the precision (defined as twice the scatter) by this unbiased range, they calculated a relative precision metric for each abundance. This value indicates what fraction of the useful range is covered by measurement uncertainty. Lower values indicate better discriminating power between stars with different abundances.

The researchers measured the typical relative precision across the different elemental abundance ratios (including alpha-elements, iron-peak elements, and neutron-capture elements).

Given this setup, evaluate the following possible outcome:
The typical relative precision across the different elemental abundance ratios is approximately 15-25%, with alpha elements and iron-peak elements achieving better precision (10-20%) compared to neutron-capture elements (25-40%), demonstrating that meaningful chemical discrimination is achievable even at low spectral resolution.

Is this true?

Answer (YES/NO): NO